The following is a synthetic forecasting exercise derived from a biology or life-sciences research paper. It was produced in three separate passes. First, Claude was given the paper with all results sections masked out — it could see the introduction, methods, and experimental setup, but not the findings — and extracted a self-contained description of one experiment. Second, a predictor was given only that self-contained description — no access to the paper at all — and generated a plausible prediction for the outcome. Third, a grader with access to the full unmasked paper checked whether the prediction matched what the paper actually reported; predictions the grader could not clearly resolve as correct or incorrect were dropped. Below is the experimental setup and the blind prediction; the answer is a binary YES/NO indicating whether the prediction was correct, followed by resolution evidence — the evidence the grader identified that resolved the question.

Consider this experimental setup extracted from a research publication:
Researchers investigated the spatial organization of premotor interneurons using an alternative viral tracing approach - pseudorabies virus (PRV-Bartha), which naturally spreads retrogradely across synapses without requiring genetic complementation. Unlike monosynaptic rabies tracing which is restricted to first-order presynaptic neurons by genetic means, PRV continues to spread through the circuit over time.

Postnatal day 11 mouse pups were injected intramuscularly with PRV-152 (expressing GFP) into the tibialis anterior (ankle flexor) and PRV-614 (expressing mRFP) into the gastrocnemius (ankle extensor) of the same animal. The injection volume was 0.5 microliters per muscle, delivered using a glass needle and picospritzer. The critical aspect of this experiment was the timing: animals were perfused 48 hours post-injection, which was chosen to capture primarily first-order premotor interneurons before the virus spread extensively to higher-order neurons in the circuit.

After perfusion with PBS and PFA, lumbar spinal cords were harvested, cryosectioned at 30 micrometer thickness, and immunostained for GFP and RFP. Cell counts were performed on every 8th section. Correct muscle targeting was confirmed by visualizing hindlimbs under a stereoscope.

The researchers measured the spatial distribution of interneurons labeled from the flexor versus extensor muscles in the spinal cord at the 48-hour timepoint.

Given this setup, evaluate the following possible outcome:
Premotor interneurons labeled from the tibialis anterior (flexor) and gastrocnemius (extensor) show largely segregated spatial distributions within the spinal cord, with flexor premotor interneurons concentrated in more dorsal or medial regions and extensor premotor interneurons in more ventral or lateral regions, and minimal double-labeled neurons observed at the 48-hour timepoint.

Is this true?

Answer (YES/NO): NO